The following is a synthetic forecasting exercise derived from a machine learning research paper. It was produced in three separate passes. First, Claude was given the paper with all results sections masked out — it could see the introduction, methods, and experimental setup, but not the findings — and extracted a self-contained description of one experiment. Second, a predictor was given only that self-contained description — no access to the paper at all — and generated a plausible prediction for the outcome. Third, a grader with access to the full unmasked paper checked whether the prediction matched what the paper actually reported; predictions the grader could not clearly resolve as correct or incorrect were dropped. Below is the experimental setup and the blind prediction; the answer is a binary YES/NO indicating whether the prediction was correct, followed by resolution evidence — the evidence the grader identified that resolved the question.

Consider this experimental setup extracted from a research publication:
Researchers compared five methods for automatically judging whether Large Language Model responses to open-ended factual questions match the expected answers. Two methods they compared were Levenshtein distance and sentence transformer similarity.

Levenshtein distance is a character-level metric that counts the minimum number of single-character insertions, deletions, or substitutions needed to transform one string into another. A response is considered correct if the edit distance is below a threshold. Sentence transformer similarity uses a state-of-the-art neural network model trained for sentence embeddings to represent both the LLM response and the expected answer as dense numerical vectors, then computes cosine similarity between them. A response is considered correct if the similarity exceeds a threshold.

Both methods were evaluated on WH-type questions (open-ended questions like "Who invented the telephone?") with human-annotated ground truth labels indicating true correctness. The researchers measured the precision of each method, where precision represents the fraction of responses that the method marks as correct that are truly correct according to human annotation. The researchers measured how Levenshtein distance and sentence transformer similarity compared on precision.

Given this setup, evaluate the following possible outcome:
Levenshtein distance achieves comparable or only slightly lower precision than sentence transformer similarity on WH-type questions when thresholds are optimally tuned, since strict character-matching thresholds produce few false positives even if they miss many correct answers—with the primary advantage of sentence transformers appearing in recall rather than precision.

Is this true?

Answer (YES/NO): NO